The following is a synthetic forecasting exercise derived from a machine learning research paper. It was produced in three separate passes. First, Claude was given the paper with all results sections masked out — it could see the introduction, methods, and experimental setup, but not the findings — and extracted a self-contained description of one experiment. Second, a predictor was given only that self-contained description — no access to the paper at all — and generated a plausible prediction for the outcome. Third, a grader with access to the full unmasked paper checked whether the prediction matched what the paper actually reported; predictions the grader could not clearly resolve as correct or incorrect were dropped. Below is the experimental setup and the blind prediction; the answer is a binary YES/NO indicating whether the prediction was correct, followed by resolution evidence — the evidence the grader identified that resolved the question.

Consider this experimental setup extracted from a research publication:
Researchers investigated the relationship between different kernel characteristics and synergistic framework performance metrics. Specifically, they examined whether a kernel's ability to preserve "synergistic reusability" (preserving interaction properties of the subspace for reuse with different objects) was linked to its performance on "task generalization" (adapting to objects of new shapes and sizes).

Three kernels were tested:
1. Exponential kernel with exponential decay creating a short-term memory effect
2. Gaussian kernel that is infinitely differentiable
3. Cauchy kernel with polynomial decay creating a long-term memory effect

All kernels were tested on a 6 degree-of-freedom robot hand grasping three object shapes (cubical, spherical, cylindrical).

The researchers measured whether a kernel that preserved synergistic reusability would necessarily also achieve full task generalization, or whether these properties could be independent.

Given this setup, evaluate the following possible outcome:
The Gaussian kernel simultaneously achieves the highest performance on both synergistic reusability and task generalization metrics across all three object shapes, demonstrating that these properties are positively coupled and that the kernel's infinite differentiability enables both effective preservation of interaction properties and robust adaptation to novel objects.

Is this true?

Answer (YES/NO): NO